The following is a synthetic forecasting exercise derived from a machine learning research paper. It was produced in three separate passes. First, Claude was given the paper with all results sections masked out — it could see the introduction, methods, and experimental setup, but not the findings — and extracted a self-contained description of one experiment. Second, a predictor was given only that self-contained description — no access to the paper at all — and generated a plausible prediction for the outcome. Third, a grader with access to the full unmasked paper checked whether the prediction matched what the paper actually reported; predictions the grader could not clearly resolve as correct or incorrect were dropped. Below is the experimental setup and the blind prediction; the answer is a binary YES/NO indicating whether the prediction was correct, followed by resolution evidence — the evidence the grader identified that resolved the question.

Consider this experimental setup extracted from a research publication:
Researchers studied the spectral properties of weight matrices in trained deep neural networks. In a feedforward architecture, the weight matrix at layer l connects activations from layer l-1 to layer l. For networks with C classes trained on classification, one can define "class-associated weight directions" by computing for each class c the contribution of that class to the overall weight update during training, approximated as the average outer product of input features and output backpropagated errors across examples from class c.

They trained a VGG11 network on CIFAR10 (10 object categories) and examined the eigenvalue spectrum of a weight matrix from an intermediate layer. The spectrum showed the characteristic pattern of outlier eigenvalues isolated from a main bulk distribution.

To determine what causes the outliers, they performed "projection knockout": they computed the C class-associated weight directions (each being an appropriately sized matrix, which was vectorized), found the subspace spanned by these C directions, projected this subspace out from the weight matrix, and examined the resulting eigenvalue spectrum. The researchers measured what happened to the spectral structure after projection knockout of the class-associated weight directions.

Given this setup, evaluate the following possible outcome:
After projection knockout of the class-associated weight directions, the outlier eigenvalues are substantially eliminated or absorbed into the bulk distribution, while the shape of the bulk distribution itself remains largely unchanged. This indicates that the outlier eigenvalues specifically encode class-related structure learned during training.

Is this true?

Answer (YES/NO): YES